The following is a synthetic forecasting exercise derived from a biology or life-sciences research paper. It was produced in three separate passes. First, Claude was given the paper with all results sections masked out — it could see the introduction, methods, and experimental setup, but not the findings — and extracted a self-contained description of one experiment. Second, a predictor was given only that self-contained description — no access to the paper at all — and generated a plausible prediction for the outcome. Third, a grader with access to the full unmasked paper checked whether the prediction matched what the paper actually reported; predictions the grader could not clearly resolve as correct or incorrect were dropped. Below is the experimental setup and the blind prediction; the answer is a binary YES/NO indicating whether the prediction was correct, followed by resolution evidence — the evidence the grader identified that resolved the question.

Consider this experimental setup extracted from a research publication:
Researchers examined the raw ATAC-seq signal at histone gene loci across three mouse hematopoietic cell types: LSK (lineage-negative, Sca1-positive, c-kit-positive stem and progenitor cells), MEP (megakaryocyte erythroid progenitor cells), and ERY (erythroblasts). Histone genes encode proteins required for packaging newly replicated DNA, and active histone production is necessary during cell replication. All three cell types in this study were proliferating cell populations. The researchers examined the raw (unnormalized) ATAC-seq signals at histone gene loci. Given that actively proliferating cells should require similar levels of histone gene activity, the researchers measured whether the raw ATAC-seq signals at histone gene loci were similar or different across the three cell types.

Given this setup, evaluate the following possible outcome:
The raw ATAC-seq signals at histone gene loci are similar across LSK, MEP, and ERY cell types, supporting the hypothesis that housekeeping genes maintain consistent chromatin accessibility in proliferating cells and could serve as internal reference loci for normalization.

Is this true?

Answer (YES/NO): NO